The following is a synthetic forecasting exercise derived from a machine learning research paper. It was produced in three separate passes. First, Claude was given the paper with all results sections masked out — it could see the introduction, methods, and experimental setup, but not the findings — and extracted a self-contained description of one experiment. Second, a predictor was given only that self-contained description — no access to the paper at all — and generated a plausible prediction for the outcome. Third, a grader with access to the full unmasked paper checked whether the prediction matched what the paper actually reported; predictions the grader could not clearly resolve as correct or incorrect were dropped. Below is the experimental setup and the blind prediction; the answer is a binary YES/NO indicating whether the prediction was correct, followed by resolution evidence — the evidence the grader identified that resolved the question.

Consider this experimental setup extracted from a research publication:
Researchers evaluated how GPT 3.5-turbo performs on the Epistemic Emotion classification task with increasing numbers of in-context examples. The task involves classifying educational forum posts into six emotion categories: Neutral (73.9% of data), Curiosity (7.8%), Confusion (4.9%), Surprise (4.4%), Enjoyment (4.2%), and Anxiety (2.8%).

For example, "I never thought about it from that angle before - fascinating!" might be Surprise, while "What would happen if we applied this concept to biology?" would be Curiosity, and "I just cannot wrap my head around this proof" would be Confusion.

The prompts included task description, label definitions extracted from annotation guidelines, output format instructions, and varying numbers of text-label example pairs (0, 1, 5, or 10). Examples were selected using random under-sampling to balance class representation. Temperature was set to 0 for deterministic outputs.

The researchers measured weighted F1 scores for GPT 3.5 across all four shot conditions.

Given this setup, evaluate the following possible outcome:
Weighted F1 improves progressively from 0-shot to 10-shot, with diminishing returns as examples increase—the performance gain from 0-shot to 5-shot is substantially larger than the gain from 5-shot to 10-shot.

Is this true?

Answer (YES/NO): NO